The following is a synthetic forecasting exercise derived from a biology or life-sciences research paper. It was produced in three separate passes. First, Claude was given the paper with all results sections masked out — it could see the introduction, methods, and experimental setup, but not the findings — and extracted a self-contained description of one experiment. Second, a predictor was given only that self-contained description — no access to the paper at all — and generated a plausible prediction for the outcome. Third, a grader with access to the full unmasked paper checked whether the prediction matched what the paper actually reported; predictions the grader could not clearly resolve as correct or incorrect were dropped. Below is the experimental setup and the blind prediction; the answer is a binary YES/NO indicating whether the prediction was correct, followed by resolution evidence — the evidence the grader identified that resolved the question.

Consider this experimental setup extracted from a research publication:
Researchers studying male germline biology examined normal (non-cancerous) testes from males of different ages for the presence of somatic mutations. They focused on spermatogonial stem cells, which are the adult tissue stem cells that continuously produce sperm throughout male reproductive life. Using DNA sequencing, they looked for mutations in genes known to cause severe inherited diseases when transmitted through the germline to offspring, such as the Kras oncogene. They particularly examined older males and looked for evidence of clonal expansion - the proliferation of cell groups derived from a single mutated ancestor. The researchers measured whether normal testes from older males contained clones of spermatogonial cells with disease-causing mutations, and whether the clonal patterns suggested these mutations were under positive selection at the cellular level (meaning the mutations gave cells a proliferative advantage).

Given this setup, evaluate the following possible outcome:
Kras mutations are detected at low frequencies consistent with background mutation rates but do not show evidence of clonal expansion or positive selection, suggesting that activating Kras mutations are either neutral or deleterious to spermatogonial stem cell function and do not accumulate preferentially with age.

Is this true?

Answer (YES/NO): NO